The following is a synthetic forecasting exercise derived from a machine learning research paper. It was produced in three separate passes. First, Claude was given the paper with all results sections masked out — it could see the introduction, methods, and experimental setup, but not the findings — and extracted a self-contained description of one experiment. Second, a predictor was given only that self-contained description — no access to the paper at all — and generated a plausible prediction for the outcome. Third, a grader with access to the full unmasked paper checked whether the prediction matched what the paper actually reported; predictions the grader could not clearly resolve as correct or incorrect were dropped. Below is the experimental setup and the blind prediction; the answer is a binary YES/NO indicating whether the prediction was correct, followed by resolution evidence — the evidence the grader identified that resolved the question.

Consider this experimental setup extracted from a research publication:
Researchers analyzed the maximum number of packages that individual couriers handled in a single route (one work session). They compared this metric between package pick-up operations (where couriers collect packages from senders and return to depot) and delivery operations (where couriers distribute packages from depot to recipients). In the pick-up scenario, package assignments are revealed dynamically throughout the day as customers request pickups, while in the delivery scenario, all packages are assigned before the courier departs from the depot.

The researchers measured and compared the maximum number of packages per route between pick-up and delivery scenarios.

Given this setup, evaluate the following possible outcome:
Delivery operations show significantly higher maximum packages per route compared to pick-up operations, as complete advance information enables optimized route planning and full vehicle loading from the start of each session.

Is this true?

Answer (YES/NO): YES